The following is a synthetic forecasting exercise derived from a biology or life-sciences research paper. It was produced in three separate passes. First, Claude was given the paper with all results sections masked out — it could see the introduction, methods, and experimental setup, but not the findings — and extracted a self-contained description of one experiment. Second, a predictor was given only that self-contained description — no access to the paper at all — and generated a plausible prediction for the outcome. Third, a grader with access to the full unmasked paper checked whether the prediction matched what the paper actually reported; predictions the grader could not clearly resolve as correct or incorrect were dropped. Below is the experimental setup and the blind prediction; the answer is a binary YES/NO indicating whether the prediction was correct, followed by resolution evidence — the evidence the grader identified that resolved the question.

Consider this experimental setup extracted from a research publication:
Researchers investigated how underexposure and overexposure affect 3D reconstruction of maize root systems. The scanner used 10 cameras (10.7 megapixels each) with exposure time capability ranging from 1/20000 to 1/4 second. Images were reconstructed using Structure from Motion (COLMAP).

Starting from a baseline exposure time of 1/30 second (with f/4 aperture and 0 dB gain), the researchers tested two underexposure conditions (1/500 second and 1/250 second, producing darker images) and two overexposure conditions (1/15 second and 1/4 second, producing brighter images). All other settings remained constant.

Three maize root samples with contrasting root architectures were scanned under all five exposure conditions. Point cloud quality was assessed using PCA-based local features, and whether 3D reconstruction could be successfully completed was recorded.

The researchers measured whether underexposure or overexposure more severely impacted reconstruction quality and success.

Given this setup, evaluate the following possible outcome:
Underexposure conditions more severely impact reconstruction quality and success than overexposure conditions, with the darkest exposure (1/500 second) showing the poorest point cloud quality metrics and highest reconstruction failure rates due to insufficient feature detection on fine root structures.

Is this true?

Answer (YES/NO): NO